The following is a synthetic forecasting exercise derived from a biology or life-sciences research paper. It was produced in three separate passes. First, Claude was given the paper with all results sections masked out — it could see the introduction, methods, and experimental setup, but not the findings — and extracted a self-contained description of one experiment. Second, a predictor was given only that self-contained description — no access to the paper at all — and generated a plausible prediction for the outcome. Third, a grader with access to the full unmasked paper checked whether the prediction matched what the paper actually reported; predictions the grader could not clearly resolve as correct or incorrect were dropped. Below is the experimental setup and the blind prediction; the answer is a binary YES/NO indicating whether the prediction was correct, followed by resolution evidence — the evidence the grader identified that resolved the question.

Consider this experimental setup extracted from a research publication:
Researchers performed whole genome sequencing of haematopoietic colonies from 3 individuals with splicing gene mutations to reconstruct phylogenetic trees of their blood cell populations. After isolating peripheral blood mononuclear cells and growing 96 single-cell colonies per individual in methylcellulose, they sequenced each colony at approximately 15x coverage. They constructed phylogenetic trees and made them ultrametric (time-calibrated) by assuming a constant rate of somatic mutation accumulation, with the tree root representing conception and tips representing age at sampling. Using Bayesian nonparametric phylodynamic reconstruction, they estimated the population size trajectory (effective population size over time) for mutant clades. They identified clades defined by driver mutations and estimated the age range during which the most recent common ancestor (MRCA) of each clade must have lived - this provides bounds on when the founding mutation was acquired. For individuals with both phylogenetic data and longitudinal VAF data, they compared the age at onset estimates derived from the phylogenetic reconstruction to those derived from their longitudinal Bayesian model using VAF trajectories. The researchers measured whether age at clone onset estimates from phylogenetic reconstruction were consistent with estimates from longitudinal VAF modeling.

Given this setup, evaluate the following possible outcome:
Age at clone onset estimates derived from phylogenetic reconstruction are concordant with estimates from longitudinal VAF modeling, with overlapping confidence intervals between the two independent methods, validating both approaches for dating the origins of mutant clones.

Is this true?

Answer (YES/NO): YES